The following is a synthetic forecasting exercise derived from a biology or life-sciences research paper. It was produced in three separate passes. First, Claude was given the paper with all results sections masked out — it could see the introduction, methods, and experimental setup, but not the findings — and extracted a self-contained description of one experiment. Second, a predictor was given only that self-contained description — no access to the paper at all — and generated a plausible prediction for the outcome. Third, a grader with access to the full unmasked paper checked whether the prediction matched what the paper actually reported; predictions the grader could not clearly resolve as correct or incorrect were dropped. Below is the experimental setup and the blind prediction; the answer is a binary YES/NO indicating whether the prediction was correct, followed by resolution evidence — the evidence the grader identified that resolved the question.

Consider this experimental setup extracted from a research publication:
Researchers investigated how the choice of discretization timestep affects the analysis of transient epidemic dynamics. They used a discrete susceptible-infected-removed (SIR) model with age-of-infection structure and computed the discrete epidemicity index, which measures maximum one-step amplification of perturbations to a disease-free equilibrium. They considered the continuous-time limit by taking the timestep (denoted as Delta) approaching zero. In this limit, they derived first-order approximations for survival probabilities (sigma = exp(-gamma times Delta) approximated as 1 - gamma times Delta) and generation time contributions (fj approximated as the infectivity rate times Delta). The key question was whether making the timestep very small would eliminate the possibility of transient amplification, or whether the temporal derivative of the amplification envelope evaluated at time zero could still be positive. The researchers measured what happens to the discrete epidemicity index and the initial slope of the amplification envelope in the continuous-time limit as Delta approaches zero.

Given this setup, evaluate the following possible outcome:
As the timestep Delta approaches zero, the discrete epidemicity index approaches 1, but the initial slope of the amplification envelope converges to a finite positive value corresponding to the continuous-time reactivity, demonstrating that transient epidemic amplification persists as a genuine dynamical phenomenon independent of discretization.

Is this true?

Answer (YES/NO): YES